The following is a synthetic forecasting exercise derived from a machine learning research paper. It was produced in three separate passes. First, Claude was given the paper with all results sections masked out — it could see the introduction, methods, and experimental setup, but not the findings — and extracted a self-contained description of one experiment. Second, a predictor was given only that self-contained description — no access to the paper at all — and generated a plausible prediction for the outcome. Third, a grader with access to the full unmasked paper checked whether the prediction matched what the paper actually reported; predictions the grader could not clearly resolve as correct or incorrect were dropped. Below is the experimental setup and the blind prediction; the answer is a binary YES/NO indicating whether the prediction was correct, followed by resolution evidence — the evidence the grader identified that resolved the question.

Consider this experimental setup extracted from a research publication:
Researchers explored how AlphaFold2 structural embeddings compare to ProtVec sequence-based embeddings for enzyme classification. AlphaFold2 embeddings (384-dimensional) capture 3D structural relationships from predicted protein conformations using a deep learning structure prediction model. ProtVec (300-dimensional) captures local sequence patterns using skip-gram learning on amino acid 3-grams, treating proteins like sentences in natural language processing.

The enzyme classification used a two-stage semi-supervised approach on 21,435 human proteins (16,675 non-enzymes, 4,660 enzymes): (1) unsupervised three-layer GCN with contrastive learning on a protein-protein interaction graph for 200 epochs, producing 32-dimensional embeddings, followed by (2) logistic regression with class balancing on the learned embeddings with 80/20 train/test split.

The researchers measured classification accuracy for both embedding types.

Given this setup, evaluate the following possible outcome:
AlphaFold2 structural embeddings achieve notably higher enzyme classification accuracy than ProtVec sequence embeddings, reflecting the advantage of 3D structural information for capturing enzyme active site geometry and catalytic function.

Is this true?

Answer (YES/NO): NO